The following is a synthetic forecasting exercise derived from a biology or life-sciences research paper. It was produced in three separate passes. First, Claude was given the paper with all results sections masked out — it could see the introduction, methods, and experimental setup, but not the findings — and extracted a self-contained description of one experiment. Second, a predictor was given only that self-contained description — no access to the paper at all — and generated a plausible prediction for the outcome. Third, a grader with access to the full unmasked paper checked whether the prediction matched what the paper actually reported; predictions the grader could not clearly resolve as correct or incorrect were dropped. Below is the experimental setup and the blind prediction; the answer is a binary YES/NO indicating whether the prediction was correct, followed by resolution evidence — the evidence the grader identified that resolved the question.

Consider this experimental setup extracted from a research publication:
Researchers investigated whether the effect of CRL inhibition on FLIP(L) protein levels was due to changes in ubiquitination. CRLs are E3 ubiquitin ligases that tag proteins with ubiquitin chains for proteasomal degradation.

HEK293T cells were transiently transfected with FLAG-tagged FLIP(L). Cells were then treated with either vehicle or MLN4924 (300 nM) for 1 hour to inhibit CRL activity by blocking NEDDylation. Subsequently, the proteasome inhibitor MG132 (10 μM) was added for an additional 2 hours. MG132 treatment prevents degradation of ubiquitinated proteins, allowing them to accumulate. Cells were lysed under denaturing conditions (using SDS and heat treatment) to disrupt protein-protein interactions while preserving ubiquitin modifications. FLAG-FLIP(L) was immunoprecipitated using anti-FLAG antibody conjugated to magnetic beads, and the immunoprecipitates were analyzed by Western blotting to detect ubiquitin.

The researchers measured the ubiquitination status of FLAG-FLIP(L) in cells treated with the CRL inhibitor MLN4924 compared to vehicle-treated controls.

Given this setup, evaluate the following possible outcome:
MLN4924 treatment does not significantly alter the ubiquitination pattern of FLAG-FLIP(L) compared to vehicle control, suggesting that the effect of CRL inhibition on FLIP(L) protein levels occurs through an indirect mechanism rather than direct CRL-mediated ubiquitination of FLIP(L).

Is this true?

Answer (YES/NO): NO